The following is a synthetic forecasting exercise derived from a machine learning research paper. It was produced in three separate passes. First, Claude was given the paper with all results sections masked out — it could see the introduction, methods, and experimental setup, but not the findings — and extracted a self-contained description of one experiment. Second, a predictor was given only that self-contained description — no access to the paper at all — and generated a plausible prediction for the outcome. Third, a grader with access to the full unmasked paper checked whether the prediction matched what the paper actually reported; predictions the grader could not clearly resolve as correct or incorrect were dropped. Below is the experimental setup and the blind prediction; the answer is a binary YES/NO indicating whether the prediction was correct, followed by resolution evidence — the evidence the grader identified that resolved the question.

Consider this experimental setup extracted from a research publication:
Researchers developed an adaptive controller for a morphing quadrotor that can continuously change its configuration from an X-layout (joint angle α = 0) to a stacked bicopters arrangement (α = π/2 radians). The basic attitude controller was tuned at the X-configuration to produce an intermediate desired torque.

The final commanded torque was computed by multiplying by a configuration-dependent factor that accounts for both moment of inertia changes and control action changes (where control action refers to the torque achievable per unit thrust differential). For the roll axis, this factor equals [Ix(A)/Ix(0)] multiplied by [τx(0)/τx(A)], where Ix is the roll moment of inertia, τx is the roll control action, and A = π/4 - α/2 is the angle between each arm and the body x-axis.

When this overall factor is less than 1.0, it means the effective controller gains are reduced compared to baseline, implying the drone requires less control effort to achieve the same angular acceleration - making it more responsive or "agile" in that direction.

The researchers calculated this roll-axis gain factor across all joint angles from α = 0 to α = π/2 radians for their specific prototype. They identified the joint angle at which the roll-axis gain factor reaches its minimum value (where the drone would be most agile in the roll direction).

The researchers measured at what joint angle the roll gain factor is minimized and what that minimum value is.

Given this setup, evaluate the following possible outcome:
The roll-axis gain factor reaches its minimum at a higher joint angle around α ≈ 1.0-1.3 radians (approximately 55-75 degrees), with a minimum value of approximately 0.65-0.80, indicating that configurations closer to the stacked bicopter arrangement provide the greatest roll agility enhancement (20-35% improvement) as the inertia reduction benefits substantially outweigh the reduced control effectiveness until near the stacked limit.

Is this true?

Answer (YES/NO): NO